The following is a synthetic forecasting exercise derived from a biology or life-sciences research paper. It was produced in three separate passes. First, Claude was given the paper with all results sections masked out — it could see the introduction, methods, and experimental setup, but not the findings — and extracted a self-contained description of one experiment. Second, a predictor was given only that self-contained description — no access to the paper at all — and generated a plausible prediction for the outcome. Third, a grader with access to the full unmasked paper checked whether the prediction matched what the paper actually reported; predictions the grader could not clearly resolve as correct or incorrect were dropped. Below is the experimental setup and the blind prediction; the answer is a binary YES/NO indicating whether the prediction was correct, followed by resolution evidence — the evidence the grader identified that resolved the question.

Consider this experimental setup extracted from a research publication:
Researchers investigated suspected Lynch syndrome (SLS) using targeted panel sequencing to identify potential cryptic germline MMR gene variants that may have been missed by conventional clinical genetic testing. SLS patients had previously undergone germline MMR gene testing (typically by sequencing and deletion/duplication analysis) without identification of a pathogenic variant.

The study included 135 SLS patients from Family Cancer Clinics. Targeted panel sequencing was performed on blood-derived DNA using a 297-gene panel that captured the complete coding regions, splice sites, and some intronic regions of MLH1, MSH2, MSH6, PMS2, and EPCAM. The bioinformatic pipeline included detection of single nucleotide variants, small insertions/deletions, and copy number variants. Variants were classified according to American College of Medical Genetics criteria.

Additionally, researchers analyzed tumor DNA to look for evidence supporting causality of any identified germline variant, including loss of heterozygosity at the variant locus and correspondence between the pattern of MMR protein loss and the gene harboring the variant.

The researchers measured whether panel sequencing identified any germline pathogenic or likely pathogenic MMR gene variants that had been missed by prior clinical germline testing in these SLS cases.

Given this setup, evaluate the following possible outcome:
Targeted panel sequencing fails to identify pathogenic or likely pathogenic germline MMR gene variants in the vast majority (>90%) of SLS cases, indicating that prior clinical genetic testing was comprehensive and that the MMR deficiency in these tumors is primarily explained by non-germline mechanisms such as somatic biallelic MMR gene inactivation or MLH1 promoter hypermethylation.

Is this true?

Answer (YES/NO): YES